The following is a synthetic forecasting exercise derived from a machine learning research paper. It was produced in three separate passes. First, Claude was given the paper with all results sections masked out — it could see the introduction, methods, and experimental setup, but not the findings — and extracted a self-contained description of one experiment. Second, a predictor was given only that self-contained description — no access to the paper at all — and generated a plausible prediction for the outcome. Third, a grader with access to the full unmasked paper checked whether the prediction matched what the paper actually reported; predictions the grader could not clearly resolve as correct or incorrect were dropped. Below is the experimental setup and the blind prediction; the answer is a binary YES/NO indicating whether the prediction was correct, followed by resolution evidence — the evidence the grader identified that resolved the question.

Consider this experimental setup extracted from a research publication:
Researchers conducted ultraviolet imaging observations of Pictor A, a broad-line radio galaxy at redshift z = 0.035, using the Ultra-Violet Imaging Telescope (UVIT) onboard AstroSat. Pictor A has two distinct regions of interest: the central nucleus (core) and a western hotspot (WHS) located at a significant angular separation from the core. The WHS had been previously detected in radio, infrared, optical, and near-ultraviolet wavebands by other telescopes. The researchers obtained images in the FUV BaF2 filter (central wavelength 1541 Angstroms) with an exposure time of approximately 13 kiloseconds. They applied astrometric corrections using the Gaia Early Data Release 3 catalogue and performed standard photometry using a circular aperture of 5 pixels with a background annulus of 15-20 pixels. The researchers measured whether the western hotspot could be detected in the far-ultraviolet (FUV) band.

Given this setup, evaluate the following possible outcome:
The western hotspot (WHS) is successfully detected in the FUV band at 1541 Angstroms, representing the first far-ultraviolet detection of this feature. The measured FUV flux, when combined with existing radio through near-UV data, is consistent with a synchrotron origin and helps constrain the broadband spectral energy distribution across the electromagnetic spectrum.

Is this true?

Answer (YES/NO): YES